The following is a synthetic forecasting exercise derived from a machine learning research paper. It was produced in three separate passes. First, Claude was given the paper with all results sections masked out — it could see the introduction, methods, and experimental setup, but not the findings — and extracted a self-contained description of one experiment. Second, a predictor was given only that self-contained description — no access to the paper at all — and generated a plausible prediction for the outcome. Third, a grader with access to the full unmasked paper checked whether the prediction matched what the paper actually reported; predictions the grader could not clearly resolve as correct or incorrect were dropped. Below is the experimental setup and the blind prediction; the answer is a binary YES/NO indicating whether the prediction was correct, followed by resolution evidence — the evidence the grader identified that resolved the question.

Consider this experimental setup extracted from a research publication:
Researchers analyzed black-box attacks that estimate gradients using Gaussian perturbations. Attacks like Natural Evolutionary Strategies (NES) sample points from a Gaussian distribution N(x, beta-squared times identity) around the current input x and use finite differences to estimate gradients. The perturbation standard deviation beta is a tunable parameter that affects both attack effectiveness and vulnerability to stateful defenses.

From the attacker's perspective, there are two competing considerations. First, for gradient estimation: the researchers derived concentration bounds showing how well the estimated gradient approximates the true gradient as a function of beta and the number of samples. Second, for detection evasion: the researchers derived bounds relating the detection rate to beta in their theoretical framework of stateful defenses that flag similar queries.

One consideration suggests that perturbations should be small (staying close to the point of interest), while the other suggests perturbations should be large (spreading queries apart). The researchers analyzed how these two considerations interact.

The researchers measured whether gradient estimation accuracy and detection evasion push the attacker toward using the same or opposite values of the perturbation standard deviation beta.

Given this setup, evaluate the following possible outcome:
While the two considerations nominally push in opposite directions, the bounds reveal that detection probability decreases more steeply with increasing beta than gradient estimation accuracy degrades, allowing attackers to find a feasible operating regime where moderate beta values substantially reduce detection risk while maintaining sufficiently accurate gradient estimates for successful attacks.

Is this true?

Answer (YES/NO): NO